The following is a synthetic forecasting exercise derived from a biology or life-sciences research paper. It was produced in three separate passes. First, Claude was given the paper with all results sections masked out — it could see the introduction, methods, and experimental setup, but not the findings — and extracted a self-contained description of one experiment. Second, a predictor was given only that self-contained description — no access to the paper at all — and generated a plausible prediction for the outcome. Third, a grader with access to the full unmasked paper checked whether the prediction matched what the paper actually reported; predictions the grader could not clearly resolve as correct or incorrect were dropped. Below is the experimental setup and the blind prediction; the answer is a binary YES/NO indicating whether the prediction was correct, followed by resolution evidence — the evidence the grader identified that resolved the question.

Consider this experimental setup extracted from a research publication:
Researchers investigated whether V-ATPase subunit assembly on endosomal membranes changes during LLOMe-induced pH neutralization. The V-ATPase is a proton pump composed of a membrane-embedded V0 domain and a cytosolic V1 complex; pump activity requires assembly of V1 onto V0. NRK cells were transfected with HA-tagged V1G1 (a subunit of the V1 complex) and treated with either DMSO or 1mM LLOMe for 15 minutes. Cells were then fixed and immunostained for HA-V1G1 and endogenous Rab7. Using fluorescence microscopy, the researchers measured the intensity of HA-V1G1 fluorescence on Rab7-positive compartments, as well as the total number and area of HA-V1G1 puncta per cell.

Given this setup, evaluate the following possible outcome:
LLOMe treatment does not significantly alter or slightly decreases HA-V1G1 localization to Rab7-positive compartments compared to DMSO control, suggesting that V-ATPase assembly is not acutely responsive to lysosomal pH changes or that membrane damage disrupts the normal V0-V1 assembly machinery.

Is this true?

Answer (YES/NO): NO